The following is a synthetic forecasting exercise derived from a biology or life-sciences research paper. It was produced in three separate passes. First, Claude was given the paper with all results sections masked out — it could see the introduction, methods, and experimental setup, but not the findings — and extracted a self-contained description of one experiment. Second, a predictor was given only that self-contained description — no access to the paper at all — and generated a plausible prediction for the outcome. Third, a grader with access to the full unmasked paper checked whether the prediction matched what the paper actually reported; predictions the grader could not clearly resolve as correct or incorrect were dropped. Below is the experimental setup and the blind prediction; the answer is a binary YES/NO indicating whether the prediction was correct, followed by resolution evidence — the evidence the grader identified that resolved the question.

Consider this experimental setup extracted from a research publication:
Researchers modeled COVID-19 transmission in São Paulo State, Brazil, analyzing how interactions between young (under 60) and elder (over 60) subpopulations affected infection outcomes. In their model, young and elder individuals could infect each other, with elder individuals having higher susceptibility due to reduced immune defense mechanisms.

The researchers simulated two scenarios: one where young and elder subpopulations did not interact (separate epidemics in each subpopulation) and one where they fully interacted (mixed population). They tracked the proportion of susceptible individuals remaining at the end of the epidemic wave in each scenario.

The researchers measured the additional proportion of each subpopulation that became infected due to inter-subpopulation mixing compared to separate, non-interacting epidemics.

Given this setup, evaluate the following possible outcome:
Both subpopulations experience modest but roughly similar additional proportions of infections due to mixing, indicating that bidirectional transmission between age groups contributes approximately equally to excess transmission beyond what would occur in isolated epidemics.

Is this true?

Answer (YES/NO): NO